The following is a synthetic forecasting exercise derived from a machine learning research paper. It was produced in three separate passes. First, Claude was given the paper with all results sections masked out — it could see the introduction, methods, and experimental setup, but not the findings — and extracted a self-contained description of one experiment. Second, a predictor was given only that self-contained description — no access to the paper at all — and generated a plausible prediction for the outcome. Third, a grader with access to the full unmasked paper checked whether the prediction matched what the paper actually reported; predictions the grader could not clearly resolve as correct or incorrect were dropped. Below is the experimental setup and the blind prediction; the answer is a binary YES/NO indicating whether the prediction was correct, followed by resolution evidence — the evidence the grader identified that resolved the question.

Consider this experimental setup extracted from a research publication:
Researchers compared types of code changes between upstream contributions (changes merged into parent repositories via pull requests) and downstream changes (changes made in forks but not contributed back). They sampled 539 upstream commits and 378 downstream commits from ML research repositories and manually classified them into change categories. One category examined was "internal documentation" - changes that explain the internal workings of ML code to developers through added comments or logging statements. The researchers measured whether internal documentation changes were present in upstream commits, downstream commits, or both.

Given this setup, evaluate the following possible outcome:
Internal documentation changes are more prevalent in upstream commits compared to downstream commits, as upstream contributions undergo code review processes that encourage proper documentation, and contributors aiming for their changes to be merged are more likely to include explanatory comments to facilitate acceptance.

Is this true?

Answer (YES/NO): NO